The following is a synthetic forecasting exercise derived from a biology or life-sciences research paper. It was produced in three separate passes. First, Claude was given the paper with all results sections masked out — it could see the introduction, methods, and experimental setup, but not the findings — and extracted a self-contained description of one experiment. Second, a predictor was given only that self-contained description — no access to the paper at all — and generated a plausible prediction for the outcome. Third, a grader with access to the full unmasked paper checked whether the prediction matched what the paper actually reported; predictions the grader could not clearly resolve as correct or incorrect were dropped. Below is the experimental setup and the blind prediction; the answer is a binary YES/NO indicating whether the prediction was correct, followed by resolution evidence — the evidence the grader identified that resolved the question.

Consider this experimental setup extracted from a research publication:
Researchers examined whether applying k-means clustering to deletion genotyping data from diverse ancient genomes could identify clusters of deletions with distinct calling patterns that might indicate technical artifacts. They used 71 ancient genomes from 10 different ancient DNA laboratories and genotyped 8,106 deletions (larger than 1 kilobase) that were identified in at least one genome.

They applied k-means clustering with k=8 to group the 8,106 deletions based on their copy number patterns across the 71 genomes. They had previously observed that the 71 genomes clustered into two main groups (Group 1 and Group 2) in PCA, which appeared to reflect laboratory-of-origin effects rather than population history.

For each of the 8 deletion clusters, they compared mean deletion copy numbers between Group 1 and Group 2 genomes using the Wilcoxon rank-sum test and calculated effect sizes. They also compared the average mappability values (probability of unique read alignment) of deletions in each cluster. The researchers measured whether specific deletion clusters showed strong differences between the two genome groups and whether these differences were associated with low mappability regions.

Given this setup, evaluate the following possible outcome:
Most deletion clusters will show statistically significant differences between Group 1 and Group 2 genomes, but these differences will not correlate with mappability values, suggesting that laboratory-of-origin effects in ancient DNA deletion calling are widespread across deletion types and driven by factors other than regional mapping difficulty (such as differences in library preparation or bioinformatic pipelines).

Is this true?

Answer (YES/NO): NO